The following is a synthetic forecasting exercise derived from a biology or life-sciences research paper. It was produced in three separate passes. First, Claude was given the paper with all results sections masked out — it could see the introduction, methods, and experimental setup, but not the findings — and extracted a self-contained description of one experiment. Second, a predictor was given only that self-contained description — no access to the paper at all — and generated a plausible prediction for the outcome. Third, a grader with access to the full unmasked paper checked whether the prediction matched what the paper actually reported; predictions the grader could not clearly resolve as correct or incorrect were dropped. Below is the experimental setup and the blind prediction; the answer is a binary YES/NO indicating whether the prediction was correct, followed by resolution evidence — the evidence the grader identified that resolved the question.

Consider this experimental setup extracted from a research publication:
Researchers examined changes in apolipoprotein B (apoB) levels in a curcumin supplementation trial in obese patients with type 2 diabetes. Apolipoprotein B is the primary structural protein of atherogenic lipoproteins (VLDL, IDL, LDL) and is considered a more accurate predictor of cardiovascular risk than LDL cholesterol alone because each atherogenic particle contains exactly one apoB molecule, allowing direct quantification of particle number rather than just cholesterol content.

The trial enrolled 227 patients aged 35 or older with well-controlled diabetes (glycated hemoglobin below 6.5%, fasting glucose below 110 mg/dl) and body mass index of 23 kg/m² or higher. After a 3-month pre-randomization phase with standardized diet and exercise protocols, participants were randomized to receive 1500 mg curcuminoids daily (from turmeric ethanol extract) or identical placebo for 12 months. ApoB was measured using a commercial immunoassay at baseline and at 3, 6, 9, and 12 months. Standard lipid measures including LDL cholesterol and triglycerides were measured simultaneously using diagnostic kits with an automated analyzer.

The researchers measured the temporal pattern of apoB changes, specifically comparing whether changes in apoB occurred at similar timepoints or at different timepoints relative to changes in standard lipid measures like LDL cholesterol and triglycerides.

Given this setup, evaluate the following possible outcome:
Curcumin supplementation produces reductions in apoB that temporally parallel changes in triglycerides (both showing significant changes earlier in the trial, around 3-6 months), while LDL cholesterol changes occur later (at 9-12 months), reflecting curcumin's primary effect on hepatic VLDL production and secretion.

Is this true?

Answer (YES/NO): NO